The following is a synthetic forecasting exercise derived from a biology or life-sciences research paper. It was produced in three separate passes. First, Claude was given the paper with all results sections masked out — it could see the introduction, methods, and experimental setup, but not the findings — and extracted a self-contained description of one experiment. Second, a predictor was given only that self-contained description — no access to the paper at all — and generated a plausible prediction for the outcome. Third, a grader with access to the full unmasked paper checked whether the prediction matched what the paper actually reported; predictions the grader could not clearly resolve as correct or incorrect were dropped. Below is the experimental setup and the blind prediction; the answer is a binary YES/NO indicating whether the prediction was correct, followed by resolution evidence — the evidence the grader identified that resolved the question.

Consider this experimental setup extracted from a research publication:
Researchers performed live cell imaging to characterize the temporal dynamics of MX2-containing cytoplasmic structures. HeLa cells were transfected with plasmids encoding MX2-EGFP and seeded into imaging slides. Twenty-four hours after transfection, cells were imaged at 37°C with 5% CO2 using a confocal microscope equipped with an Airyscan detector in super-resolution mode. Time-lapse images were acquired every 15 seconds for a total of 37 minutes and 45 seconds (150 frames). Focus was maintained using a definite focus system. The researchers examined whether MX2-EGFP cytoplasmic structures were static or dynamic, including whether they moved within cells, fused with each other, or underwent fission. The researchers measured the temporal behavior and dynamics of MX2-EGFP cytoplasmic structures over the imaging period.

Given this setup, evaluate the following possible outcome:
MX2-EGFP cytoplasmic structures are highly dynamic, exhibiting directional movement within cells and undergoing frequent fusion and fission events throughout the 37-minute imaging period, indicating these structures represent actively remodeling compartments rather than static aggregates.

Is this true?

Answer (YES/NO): NO